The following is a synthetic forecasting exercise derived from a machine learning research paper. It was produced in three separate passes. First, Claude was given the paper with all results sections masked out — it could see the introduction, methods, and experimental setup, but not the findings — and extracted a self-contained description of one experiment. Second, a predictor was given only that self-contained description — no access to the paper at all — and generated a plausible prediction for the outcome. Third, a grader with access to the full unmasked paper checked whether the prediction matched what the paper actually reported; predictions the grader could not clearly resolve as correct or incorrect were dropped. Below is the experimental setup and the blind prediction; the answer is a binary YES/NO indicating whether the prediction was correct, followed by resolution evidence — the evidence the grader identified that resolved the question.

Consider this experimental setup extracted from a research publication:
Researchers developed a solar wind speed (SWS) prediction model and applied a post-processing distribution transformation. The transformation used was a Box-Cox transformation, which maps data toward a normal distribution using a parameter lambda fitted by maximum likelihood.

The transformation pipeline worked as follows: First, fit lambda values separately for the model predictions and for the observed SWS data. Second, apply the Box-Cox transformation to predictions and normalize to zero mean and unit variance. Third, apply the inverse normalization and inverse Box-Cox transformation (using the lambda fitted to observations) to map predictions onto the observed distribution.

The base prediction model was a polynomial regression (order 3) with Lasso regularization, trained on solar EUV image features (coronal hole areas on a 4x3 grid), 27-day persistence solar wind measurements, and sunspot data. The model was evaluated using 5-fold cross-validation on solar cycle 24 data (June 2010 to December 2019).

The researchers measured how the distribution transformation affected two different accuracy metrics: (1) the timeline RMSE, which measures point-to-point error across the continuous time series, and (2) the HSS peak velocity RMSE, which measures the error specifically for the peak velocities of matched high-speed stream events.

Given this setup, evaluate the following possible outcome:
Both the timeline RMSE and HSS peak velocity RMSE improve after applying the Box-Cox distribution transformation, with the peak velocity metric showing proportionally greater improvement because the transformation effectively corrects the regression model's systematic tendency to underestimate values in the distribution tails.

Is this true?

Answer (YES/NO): NO